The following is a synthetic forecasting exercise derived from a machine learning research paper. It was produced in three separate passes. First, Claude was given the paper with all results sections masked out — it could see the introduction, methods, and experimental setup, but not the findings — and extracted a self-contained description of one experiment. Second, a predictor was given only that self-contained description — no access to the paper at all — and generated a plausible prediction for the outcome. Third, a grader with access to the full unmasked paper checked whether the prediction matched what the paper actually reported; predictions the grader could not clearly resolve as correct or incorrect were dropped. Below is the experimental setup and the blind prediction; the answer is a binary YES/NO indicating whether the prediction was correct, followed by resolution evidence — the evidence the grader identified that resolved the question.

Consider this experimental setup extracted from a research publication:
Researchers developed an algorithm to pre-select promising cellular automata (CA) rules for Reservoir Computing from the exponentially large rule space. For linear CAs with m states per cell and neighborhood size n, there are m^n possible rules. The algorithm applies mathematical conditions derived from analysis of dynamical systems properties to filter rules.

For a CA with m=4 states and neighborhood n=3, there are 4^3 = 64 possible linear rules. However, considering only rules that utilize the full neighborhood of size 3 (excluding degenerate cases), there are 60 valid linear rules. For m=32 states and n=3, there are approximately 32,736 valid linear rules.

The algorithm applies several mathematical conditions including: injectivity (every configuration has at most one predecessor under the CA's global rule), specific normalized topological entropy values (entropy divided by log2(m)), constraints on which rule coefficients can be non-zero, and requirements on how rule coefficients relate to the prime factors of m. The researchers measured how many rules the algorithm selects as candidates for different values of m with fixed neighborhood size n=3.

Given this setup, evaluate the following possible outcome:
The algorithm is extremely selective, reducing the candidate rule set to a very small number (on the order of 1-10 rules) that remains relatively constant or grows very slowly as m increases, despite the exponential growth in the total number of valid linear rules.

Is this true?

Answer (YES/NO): YES